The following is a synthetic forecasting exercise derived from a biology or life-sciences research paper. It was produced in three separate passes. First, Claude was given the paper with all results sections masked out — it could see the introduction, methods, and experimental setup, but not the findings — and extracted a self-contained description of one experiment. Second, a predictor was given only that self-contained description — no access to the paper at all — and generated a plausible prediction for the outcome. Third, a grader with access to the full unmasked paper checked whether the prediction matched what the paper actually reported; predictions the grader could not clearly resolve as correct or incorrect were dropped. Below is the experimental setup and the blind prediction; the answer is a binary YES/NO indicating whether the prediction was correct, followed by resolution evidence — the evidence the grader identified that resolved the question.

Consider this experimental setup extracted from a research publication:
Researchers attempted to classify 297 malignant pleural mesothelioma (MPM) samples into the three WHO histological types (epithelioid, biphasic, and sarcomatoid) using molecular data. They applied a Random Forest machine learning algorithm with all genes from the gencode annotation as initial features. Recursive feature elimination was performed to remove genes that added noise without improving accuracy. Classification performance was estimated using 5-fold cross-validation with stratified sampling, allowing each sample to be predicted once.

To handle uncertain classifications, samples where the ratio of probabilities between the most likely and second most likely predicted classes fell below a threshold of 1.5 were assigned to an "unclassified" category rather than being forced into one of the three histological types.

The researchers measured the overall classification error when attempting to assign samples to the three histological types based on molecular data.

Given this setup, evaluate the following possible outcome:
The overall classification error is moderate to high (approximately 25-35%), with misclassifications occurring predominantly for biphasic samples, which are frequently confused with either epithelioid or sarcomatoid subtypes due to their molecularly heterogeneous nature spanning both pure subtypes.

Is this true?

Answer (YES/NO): NO